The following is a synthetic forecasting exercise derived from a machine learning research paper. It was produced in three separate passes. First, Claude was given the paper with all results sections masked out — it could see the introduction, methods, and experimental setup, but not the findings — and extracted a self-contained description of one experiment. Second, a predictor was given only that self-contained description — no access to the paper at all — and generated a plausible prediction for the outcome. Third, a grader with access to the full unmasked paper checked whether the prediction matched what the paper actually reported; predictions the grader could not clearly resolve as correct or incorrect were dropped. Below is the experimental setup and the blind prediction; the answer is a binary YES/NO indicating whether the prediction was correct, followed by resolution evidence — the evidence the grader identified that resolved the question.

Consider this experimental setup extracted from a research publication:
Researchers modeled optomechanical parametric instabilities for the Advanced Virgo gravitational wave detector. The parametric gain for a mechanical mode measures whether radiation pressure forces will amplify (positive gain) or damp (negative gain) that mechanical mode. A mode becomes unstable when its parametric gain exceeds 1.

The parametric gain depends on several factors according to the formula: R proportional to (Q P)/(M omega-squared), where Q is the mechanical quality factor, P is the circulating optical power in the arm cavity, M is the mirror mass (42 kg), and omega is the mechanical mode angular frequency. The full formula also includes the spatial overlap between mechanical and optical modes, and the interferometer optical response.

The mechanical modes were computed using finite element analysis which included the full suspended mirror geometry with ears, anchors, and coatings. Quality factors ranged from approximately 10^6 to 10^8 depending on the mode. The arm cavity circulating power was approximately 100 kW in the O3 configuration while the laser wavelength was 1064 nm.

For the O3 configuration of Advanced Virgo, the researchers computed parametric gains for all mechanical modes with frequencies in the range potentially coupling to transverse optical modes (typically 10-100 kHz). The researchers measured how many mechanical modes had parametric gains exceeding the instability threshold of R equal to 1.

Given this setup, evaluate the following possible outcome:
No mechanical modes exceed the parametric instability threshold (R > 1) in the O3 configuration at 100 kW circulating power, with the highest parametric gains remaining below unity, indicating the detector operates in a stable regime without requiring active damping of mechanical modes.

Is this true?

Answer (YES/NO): NO